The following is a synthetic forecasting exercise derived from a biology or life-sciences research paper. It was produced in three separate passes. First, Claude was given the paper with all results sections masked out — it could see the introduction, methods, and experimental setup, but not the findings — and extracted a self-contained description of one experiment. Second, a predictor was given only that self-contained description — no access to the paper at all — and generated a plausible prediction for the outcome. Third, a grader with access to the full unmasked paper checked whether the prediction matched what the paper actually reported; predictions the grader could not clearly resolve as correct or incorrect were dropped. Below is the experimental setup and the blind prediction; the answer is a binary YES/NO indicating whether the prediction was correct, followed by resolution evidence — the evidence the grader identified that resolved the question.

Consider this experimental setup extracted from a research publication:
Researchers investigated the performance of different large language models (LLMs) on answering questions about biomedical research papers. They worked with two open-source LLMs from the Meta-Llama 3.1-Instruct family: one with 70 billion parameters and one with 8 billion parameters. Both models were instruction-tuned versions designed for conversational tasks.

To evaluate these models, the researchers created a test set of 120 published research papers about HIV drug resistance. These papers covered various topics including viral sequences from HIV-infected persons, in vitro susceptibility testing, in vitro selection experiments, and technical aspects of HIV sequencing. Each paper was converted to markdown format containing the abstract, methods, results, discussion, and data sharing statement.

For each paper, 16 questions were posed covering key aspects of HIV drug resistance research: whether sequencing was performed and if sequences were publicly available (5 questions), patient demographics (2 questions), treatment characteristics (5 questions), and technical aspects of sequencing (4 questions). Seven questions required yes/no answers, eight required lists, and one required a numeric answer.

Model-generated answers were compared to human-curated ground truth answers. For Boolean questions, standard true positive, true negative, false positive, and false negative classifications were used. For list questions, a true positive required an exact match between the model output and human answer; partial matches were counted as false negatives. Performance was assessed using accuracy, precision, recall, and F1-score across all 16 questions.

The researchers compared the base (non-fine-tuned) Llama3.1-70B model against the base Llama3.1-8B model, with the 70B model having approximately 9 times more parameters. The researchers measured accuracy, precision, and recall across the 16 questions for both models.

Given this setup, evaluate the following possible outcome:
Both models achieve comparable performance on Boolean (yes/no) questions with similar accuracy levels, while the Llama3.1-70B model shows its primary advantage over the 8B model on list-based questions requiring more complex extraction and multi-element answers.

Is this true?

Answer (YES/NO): NO